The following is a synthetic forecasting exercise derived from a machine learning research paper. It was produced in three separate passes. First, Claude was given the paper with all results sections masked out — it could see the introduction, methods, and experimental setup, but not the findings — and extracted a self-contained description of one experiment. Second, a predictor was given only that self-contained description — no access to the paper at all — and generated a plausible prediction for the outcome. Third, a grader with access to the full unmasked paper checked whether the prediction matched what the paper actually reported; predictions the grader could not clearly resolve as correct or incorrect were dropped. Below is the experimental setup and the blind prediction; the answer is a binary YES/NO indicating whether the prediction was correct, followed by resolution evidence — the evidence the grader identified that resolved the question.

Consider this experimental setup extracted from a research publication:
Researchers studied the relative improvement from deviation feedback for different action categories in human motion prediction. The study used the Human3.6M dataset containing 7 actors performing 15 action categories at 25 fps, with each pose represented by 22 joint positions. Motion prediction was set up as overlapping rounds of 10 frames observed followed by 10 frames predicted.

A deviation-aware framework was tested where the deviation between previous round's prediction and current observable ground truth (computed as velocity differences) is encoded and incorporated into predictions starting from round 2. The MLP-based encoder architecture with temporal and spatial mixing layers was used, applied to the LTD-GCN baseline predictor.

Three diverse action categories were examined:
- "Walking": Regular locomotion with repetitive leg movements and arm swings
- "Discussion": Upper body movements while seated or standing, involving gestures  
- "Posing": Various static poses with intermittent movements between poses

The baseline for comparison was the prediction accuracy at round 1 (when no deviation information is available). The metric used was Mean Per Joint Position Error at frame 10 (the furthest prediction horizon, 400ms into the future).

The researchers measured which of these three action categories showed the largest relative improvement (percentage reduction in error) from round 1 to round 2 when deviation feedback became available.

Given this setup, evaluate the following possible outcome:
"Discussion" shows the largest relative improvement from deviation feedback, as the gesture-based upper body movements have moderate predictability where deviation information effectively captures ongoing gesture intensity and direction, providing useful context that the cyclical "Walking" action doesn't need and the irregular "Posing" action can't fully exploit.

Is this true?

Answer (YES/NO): NO